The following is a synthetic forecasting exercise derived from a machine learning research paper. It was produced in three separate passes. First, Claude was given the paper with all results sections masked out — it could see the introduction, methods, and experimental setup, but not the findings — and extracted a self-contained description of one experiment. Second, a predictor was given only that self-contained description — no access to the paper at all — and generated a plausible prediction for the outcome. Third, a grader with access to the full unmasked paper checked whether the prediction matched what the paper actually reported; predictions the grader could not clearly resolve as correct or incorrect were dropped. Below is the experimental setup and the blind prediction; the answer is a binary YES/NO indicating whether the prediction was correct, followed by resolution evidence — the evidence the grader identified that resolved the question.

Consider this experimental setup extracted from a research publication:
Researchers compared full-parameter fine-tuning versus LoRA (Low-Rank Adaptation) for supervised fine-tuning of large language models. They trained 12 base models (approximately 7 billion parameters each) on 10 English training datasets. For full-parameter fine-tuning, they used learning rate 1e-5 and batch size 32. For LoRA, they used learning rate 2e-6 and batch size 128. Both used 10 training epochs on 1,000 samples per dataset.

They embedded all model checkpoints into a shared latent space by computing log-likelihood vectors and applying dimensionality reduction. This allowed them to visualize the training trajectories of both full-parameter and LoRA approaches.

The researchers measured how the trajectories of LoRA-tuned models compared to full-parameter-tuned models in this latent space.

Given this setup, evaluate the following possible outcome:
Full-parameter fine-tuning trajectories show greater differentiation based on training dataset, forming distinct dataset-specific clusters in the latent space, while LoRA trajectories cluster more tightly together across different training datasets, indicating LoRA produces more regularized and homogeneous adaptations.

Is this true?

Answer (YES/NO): NO